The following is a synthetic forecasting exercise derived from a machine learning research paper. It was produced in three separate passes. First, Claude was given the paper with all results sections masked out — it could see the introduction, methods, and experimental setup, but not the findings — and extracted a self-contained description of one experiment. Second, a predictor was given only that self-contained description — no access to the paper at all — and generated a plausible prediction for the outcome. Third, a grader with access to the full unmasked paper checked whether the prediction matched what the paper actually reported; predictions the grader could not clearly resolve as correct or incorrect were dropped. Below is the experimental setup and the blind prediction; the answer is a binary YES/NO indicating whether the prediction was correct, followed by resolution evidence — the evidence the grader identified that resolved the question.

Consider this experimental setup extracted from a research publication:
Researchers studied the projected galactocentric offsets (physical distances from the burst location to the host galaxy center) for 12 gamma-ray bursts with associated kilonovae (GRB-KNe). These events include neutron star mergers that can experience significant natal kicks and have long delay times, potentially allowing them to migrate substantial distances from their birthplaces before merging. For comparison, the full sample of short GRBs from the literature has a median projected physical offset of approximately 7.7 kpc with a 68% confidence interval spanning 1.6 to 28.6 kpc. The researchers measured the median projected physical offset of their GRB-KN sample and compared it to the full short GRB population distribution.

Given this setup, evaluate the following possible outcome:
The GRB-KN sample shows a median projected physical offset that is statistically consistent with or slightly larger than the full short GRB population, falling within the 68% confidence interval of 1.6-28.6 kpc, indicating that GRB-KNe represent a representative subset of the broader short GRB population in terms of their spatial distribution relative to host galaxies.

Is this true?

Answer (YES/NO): NO